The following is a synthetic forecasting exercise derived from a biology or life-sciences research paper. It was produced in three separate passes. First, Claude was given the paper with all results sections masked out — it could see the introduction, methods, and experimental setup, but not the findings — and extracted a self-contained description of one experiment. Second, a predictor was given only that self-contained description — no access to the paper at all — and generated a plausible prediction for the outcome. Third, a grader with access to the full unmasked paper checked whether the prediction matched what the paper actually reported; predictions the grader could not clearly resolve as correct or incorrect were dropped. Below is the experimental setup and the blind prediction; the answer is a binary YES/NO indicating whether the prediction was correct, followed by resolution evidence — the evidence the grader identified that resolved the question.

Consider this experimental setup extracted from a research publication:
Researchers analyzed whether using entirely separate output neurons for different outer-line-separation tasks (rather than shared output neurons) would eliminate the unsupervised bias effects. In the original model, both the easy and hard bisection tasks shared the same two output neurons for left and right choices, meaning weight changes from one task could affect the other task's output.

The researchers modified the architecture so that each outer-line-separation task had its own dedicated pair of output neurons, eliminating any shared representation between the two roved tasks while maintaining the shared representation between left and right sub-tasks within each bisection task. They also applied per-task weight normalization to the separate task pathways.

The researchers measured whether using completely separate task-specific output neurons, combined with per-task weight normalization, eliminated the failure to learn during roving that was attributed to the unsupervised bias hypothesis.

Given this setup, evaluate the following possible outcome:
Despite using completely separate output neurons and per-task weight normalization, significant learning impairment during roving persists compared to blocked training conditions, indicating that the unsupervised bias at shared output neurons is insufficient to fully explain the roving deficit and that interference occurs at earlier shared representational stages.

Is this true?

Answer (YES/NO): NO